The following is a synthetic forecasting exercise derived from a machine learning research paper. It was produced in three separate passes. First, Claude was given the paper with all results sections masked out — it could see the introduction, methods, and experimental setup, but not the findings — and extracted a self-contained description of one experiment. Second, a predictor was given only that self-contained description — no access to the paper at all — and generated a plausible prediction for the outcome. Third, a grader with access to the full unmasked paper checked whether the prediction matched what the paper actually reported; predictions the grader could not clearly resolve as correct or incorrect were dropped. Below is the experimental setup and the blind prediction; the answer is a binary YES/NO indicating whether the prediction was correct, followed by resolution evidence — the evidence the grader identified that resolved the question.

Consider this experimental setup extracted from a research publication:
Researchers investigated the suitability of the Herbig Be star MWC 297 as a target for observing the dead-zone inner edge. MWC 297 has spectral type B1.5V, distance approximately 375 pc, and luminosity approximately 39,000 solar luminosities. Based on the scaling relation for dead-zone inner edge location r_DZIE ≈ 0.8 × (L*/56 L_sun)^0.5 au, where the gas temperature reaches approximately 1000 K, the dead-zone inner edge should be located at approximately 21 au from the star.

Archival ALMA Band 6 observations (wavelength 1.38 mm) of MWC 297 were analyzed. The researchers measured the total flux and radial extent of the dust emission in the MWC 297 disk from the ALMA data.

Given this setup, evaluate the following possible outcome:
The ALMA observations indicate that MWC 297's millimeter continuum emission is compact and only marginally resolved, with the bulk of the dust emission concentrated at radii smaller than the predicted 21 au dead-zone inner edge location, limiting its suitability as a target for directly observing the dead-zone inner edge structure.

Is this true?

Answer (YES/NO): NO